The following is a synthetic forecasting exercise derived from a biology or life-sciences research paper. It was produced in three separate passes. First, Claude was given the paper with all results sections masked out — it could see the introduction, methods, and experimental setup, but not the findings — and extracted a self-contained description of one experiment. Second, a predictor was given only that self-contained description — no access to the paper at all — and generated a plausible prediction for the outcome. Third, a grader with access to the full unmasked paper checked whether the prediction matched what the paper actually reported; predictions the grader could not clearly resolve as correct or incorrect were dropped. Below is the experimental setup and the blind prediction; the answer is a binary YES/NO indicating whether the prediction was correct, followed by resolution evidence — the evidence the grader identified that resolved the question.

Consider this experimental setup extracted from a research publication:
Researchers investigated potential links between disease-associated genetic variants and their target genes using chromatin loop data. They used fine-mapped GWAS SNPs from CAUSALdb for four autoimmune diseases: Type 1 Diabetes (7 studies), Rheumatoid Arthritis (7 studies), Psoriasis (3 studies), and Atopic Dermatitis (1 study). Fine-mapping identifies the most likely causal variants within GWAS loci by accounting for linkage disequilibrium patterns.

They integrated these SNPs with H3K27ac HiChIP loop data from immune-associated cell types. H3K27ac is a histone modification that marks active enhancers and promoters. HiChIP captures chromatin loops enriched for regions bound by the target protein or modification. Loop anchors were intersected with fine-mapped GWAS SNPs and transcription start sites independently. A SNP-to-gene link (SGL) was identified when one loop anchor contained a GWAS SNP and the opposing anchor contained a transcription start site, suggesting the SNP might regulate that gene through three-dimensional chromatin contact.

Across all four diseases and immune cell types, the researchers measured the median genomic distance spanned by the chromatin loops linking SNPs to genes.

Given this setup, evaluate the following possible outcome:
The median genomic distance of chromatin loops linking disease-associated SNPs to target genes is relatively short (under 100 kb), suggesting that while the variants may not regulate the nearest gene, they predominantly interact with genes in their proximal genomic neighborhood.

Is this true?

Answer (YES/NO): NO